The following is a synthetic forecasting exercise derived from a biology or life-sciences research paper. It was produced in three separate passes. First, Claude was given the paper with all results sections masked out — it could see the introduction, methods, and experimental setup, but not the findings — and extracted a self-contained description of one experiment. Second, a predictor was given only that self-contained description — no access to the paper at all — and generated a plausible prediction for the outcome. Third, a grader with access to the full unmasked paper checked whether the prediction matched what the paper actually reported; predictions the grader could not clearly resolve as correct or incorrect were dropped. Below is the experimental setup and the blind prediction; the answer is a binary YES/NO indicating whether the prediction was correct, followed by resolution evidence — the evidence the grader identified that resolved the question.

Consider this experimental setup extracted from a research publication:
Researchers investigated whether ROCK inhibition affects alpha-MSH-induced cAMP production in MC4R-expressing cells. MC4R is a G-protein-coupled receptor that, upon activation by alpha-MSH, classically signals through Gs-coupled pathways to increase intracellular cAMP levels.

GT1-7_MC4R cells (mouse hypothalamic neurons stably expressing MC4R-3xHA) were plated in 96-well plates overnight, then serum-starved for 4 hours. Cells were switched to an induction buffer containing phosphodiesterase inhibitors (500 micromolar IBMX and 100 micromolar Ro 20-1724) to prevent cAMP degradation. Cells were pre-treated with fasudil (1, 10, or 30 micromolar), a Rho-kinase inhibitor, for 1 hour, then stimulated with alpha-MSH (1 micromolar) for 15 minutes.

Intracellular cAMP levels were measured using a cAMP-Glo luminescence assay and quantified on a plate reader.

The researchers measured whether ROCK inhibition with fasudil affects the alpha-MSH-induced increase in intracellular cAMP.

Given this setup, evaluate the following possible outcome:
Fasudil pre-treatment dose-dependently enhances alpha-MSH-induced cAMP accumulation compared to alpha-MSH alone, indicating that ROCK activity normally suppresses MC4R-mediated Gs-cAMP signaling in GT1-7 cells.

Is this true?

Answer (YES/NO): NO